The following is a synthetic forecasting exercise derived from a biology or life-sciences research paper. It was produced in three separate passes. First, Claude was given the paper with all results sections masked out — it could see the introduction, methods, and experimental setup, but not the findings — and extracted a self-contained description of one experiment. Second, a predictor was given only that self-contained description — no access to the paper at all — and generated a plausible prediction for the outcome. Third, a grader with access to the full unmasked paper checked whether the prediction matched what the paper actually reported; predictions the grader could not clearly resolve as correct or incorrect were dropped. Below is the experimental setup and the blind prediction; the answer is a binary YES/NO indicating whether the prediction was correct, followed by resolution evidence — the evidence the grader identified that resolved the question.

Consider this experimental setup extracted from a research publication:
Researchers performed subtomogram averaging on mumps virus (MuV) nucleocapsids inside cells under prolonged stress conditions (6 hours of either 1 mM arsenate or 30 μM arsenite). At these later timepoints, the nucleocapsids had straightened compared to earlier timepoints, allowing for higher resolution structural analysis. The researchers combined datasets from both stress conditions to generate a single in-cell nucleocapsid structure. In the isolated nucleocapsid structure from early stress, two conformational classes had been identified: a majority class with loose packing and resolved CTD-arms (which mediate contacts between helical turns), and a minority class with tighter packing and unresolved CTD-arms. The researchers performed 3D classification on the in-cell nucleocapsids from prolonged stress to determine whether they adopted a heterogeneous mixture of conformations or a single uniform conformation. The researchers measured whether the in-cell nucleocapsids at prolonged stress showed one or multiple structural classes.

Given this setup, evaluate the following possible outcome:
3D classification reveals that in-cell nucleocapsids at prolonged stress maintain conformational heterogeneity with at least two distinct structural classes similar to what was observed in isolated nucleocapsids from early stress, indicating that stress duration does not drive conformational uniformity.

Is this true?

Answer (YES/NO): NO